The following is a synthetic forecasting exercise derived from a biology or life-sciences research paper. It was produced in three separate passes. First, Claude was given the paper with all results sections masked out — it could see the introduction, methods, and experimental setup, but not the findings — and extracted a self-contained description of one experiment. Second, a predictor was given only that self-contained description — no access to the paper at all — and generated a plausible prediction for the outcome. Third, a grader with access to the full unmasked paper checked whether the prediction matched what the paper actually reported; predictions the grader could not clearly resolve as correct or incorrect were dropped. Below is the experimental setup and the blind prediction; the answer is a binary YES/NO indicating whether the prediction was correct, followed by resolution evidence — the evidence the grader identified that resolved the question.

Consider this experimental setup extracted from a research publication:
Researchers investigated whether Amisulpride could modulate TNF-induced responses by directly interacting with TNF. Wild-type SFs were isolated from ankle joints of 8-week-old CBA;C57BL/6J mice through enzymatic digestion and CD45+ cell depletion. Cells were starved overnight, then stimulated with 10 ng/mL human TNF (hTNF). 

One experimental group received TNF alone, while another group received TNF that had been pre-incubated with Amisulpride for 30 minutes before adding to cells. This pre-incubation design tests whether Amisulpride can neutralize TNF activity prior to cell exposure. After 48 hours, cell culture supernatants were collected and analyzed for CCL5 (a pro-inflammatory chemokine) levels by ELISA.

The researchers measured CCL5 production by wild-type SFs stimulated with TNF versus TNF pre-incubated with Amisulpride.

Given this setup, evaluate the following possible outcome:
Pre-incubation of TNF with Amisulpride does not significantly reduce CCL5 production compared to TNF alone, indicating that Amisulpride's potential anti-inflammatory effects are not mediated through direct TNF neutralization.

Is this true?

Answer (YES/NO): YES